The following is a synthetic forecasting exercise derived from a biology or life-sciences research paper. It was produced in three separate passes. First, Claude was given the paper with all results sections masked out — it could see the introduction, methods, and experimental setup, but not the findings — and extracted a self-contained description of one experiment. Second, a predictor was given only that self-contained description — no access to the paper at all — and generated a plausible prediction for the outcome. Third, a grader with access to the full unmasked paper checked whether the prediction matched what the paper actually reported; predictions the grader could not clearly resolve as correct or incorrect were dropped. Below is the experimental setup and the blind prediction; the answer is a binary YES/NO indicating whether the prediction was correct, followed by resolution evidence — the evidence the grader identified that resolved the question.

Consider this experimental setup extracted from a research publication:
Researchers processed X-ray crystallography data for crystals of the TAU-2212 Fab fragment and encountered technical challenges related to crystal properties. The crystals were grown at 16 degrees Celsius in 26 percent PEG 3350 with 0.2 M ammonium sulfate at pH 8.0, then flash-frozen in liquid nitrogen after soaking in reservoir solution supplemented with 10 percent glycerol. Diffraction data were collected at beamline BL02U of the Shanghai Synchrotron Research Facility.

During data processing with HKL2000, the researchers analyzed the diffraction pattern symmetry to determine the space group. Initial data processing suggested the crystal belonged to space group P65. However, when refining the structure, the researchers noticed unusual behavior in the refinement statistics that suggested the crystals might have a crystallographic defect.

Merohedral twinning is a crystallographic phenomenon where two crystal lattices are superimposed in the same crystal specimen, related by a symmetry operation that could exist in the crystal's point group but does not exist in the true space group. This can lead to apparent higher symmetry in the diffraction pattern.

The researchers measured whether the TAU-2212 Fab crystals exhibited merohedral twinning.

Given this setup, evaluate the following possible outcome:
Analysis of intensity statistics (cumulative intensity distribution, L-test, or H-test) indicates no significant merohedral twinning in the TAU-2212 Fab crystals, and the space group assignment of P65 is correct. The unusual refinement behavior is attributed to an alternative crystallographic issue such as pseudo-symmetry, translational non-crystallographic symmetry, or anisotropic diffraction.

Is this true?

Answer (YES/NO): NO